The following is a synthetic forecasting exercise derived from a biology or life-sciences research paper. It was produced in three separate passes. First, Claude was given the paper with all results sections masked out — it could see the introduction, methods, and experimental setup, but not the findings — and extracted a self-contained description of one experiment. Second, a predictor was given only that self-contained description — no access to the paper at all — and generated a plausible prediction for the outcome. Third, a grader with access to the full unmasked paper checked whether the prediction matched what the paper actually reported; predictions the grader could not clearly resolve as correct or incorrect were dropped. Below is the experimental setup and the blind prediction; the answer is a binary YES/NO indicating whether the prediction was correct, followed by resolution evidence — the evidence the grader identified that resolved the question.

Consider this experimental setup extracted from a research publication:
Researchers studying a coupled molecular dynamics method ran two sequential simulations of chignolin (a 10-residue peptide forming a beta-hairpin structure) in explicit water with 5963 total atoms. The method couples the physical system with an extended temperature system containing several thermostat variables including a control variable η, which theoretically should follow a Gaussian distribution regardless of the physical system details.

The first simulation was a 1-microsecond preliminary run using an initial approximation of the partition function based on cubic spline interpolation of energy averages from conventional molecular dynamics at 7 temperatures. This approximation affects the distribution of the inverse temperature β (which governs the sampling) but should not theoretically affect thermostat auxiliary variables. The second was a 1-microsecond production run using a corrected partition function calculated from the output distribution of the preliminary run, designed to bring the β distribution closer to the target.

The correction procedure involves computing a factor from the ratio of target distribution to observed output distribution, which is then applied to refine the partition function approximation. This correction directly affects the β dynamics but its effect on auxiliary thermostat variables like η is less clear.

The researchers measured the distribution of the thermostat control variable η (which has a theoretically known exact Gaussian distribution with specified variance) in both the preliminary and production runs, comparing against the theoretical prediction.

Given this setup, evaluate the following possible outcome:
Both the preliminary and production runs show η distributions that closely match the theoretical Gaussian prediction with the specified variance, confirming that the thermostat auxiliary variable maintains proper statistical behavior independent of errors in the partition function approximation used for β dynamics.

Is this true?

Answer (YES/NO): YES